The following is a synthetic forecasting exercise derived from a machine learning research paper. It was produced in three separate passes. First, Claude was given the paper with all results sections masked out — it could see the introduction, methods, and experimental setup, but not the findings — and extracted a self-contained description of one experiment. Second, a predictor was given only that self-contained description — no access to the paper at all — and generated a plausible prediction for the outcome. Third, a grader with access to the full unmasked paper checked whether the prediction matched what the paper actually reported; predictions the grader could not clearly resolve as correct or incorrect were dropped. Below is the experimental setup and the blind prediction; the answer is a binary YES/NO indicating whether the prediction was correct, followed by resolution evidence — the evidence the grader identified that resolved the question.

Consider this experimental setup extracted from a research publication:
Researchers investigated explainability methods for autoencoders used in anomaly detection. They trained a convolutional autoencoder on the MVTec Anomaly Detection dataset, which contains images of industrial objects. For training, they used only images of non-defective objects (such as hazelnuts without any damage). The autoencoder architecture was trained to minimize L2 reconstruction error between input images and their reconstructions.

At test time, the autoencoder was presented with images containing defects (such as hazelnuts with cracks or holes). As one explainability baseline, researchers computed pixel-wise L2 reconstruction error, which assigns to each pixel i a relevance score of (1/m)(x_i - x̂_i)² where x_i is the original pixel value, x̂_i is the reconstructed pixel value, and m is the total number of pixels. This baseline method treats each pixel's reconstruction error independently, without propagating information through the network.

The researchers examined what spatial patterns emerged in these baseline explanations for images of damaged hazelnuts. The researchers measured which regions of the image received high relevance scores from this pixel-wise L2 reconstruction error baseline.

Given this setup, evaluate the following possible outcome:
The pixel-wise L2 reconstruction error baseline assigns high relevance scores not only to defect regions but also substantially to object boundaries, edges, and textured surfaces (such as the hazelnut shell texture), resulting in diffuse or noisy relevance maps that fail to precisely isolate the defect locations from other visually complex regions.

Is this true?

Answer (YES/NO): YES